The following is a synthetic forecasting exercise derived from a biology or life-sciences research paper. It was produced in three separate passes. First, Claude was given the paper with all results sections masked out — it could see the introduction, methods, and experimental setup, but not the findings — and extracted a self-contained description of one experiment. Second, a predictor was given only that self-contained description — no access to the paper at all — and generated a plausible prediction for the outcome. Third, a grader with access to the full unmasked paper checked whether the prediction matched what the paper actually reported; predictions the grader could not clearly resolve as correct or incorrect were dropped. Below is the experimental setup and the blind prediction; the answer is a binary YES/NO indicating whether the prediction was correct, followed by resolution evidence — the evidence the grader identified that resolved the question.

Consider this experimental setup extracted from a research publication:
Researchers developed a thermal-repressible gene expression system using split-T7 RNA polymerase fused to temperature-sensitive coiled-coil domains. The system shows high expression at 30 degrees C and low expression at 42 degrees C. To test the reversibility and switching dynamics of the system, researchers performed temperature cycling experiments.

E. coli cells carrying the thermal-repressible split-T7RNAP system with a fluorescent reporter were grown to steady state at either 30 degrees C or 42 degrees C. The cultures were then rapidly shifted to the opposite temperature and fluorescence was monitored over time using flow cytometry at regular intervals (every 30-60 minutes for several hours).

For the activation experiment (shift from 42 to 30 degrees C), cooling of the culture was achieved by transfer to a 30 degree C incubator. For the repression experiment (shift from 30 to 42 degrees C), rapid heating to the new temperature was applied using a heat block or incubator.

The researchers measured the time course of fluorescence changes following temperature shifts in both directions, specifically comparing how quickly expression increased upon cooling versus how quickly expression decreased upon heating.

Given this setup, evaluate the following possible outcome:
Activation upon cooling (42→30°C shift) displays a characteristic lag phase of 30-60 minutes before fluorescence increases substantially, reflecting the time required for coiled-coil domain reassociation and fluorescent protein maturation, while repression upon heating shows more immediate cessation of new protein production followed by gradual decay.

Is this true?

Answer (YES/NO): NO